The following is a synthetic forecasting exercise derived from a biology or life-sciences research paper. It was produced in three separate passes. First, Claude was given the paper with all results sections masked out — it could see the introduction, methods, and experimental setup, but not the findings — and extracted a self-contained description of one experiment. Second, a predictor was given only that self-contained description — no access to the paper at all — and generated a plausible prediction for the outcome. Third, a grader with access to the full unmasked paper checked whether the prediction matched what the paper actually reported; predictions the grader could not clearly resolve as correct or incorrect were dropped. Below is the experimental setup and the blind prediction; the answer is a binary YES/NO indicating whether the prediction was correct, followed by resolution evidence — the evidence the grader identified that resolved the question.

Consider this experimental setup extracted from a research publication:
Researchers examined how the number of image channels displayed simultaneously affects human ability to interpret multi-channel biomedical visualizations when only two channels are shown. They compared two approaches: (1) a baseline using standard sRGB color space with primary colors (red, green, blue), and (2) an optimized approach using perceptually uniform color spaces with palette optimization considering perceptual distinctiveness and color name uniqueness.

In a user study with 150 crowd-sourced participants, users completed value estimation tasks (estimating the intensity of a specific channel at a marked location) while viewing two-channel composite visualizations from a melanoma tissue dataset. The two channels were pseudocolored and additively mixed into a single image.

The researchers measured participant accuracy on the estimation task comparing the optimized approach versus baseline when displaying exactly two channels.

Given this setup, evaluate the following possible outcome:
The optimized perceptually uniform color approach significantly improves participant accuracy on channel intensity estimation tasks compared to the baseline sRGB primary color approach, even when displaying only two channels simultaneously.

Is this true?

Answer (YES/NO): NO